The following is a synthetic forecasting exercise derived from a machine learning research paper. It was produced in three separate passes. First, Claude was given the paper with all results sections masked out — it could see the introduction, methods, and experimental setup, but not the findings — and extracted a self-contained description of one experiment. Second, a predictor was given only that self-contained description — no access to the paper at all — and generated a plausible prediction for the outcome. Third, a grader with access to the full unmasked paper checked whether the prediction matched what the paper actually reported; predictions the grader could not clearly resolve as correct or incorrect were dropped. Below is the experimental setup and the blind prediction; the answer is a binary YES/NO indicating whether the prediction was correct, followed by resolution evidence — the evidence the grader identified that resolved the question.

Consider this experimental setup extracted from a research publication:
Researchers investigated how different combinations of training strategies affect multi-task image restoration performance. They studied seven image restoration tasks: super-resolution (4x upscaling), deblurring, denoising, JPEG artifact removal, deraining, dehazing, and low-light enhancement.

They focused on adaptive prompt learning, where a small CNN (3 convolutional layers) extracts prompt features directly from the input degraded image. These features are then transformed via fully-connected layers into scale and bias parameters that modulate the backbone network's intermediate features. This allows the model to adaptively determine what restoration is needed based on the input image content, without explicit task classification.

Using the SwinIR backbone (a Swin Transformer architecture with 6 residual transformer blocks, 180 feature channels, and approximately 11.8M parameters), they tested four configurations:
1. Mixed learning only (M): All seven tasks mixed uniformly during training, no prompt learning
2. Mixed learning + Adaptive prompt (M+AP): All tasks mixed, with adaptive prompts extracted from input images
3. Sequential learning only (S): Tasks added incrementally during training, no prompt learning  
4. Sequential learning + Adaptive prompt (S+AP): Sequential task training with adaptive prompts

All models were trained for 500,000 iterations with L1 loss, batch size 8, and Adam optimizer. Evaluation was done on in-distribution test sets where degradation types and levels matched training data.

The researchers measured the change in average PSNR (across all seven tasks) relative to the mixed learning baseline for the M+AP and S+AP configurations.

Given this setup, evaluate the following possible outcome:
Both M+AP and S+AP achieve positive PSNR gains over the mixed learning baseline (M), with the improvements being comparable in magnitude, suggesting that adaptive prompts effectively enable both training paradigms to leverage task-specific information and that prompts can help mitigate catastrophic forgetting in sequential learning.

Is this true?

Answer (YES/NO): NO